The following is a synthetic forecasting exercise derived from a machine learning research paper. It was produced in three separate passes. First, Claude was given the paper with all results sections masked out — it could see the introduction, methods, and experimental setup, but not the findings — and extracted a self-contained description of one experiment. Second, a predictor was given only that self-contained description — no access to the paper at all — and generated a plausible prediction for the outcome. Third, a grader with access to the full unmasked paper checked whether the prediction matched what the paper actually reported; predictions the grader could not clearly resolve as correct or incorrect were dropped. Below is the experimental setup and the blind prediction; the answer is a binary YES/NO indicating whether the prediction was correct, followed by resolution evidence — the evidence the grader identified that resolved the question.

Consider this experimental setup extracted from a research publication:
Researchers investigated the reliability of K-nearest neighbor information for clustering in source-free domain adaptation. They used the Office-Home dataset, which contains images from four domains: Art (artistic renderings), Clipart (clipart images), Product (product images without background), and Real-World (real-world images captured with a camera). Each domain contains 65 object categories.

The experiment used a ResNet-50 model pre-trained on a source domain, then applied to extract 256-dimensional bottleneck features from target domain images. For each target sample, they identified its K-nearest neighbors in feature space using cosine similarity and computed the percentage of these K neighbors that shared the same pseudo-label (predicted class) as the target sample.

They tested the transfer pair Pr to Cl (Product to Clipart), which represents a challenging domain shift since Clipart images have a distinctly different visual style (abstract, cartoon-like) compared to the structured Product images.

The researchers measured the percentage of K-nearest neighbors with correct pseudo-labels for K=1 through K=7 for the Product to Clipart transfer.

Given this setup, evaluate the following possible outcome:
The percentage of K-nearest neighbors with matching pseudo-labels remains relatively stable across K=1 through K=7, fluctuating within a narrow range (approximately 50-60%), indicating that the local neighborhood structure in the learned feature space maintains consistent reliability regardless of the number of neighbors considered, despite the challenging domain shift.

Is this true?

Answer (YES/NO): NO